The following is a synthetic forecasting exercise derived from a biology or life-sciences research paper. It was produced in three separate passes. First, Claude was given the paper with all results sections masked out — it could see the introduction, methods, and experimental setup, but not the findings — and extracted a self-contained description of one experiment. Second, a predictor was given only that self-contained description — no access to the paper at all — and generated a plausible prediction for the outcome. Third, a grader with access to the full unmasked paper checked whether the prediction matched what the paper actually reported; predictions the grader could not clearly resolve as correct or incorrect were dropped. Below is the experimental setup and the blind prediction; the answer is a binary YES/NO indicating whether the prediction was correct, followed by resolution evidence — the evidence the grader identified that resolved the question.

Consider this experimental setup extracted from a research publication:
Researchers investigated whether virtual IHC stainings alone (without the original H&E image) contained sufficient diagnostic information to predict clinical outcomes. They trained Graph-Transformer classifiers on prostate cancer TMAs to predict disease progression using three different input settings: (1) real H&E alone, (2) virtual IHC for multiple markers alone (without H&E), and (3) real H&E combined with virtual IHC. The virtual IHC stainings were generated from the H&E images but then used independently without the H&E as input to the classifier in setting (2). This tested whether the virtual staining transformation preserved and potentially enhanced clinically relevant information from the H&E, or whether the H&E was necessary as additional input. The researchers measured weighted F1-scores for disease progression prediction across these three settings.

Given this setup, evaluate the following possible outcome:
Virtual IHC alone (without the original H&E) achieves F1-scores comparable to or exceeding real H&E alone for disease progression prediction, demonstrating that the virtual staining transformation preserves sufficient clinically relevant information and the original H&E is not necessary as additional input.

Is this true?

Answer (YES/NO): YES